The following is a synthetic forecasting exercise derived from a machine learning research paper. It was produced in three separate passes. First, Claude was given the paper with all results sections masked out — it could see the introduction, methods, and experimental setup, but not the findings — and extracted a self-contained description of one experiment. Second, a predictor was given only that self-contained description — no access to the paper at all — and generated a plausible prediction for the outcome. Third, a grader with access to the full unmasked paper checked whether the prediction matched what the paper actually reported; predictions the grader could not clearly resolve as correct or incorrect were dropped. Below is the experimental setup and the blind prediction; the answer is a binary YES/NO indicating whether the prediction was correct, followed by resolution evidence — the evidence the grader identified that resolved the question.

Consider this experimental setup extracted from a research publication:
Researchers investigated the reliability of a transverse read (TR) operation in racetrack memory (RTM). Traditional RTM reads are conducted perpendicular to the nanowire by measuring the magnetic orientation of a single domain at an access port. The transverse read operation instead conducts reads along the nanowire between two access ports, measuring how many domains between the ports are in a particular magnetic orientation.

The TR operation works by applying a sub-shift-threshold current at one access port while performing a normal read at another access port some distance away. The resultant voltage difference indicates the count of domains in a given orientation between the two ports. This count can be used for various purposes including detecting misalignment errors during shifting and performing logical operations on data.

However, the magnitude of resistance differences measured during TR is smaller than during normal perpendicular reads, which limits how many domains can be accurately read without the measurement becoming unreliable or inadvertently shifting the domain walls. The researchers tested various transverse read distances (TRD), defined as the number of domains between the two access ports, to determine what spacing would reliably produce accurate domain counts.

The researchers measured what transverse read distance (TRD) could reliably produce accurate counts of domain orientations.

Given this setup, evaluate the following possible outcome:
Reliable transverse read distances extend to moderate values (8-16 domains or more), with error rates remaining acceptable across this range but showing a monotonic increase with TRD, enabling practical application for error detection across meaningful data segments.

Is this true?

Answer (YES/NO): NO